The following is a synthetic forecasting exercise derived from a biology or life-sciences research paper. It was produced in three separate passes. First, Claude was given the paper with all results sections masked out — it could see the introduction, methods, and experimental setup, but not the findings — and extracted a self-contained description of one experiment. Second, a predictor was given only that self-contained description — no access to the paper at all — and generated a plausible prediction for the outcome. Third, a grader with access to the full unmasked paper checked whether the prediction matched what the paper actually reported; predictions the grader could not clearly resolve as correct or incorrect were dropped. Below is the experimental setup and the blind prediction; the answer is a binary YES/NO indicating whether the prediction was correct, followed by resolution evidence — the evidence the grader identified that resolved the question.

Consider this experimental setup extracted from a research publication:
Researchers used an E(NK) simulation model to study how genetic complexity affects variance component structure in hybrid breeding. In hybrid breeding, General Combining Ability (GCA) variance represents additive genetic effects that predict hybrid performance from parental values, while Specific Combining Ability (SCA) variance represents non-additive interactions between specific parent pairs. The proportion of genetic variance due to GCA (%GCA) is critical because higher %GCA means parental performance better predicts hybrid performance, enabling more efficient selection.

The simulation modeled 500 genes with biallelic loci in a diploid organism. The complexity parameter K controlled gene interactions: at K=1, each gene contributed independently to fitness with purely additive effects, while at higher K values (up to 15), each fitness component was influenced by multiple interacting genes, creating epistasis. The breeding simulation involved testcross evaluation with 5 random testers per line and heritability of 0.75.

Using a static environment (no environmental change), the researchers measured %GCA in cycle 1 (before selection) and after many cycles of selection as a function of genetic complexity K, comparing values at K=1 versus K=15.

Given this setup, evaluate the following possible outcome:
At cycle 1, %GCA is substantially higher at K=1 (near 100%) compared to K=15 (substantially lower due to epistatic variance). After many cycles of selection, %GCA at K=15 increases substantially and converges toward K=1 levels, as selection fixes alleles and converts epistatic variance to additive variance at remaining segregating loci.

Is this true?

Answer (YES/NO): NO